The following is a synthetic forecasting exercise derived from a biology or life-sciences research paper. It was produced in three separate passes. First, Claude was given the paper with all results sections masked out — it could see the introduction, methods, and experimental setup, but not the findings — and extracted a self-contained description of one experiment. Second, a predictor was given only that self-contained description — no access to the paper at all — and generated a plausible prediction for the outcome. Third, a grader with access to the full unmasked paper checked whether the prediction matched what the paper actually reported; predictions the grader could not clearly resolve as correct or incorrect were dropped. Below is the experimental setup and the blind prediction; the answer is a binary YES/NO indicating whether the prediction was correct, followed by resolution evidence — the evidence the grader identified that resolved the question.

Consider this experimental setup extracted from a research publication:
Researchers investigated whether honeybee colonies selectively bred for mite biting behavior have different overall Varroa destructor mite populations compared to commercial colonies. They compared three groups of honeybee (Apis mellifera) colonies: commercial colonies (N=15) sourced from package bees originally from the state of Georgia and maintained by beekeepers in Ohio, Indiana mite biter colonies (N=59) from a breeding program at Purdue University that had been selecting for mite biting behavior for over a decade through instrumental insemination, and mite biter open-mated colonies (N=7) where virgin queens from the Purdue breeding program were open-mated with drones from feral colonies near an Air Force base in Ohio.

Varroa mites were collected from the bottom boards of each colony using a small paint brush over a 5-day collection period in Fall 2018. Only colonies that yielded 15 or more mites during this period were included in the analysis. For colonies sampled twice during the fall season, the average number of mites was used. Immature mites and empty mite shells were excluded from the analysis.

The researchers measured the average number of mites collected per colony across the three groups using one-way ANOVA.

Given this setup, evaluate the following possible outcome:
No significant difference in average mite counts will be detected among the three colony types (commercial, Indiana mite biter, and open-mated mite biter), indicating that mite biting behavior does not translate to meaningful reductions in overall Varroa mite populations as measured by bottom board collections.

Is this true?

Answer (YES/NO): YES